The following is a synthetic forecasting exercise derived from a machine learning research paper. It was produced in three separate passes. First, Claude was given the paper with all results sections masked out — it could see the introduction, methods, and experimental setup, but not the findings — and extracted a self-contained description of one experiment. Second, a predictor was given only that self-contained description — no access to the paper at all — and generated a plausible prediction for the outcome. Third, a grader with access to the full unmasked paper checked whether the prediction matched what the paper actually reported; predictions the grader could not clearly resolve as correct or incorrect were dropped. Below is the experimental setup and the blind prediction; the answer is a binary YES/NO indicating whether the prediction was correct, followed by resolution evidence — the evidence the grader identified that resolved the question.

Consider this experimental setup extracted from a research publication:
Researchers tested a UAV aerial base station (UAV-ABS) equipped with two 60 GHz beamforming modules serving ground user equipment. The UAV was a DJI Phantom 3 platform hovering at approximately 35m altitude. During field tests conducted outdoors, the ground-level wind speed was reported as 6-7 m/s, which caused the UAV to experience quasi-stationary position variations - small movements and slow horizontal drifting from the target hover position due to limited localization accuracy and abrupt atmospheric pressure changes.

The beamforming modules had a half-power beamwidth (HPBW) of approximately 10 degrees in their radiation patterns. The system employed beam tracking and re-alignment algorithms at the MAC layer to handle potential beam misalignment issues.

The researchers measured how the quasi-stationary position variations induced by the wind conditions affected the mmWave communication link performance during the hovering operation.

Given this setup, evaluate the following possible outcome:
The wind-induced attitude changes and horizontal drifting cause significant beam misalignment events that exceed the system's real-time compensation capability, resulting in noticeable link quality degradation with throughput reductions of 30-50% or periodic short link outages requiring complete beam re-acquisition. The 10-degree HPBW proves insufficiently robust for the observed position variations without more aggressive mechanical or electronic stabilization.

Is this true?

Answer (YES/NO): NO